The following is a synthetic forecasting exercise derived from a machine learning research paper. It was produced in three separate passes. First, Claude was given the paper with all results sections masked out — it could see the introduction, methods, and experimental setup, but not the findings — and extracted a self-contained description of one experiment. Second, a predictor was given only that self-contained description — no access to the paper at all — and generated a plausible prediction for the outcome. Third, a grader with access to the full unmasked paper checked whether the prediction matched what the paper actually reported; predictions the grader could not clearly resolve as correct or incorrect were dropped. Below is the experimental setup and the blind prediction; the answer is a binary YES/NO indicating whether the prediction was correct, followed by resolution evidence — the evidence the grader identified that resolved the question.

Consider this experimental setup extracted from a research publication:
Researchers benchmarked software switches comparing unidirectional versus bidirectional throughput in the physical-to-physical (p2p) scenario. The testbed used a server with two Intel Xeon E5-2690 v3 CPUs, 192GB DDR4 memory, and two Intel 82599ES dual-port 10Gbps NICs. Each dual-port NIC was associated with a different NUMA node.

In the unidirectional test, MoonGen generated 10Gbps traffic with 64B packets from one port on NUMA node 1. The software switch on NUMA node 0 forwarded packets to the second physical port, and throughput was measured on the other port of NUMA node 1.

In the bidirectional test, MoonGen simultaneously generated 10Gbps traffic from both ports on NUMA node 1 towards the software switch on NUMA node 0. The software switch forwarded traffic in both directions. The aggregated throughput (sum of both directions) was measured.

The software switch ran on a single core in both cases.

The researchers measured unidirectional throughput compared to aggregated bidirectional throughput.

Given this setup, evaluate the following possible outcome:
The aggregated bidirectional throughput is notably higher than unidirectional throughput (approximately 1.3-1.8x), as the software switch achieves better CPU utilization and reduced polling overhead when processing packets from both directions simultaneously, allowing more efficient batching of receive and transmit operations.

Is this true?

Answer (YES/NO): NO